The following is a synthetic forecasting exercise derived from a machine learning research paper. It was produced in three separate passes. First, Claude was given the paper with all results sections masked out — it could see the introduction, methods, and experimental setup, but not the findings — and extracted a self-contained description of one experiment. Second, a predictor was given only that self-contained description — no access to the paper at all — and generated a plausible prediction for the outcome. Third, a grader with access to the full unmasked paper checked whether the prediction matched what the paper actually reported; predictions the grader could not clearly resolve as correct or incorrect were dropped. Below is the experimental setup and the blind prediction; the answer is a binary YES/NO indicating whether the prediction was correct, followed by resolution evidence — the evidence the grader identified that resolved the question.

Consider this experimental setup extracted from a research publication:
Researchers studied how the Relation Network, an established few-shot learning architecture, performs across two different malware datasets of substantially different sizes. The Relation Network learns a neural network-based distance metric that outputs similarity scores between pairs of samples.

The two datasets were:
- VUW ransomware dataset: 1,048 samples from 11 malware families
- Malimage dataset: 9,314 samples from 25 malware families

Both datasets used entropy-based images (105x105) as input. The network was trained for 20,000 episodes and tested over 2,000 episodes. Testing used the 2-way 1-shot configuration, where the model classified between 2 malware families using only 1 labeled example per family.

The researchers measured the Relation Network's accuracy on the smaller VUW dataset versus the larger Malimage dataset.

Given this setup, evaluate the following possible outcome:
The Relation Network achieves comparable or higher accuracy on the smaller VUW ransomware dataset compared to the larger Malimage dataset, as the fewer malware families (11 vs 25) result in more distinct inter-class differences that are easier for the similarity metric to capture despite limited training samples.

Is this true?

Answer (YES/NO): NO